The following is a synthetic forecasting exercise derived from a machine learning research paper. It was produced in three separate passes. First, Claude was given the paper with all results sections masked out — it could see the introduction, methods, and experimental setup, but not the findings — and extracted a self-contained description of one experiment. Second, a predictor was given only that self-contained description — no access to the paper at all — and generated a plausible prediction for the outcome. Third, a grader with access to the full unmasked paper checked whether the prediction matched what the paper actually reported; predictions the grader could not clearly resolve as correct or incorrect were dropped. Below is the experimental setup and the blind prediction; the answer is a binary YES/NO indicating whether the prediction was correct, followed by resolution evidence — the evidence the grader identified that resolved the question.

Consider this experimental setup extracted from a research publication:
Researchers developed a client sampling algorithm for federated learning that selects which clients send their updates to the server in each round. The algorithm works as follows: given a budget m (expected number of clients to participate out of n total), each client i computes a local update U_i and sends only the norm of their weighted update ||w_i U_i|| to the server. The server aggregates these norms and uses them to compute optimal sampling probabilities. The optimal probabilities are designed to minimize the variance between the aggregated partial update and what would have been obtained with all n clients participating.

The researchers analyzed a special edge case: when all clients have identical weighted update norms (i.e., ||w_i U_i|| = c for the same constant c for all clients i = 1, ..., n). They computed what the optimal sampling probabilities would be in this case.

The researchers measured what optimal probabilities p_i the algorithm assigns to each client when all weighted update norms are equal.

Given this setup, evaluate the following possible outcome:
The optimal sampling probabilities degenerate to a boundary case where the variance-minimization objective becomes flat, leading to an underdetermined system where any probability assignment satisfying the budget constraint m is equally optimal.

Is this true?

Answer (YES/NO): NO